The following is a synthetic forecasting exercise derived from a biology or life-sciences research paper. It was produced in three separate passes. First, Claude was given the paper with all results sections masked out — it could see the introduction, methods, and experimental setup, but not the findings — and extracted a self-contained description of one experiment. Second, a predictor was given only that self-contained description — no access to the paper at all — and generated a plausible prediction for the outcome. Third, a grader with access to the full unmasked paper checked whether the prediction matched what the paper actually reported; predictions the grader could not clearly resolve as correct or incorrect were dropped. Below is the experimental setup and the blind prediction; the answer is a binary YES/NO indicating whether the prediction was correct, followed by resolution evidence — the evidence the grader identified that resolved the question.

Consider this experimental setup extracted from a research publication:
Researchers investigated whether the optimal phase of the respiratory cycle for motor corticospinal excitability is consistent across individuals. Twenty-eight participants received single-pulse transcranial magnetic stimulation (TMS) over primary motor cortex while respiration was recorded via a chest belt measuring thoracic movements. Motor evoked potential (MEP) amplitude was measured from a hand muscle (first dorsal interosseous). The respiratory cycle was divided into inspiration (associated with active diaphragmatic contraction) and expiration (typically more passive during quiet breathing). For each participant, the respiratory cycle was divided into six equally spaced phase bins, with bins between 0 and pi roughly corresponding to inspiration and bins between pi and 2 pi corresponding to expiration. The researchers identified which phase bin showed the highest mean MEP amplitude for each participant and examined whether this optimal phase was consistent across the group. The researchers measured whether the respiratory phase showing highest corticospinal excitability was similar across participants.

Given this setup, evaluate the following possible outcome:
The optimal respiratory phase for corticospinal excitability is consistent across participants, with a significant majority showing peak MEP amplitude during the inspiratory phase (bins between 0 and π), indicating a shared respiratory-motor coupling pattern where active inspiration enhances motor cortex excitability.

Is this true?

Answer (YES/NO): NO